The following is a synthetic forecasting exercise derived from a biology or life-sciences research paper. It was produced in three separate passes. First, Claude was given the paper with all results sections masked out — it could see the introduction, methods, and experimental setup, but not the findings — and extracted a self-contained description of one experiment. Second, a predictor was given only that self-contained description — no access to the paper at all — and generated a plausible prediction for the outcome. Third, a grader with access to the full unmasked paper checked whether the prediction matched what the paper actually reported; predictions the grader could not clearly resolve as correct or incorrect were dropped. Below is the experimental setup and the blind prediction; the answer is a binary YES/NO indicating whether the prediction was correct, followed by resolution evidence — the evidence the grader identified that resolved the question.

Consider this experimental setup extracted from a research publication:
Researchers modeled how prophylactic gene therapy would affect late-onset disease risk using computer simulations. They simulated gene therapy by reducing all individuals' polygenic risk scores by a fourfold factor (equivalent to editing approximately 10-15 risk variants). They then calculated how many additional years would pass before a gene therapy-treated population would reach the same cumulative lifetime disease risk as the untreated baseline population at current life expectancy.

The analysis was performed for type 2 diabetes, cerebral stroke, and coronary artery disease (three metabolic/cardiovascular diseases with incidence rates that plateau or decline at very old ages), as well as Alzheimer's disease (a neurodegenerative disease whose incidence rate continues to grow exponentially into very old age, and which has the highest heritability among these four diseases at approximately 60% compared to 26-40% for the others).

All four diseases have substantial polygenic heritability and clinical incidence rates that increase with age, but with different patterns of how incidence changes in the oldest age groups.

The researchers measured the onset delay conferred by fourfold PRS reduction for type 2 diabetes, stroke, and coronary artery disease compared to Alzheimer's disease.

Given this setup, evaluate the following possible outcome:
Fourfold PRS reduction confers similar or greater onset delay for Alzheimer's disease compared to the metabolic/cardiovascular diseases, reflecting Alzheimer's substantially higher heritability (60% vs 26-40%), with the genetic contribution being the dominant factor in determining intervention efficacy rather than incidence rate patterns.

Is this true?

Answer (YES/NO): NO